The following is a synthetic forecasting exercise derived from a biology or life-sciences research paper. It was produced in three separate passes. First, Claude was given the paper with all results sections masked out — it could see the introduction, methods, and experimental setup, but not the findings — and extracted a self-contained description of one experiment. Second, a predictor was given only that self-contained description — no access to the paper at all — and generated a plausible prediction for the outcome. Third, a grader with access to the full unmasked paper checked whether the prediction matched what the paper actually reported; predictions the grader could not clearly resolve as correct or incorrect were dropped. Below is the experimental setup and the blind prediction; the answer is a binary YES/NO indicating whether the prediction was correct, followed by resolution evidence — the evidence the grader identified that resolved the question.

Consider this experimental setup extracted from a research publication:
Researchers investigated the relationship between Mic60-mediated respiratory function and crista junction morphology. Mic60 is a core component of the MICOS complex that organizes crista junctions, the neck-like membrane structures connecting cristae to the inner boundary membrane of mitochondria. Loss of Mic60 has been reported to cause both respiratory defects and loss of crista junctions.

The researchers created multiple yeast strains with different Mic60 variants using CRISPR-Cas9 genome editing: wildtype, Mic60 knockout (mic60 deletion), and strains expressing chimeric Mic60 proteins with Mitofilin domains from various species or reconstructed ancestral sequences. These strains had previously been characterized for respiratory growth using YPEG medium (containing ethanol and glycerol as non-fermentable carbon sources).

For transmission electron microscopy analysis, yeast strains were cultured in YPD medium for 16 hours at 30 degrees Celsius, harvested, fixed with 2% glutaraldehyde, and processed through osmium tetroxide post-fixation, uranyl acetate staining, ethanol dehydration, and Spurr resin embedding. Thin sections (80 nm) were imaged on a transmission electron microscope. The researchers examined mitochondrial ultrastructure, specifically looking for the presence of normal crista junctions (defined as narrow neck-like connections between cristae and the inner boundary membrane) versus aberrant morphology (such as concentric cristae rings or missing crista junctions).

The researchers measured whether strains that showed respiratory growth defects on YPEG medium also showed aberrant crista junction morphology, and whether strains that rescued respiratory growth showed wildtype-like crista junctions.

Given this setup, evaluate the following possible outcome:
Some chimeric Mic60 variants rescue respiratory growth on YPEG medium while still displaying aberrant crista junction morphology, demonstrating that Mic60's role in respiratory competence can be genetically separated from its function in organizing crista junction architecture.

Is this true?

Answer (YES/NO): YES